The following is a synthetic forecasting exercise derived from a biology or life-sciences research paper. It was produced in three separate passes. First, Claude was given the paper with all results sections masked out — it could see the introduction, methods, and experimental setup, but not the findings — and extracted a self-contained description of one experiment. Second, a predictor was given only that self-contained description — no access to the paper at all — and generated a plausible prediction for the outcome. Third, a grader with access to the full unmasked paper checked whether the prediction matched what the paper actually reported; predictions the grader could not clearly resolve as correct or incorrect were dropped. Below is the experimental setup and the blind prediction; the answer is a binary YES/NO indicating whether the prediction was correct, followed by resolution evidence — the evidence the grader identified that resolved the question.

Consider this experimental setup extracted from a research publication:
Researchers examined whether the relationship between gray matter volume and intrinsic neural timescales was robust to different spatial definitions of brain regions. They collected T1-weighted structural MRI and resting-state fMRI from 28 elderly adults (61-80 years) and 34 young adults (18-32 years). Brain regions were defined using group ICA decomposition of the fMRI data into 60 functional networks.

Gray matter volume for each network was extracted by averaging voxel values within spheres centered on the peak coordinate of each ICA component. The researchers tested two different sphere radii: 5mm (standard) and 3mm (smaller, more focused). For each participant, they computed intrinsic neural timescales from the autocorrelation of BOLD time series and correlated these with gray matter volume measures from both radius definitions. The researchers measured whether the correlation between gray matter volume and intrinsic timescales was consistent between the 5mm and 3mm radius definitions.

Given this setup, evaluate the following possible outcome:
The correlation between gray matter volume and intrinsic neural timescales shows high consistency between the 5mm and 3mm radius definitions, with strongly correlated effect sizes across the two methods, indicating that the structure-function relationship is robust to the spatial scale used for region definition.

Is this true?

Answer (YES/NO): YES